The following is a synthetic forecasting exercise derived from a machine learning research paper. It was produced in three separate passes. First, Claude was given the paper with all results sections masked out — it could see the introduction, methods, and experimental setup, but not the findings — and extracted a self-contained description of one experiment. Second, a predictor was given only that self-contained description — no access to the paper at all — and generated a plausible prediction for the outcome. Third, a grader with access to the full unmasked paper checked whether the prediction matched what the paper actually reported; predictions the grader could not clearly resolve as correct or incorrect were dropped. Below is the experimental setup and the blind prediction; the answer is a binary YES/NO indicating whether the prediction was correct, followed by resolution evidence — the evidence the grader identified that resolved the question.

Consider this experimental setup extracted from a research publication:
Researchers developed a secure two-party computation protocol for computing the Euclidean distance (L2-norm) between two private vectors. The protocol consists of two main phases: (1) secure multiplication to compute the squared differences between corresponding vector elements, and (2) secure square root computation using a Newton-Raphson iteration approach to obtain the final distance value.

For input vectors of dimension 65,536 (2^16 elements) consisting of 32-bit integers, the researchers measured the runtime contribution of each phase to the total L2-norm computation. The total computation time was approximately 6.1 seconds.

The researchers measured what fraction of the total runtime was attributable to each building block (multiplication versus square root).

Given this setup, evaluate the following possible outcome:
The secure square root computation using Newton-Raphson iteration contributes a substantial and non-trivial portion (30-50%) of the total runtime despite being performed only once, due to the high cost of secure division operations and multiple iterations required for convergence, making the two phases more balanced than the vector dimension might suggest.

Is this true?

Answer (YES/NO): NO